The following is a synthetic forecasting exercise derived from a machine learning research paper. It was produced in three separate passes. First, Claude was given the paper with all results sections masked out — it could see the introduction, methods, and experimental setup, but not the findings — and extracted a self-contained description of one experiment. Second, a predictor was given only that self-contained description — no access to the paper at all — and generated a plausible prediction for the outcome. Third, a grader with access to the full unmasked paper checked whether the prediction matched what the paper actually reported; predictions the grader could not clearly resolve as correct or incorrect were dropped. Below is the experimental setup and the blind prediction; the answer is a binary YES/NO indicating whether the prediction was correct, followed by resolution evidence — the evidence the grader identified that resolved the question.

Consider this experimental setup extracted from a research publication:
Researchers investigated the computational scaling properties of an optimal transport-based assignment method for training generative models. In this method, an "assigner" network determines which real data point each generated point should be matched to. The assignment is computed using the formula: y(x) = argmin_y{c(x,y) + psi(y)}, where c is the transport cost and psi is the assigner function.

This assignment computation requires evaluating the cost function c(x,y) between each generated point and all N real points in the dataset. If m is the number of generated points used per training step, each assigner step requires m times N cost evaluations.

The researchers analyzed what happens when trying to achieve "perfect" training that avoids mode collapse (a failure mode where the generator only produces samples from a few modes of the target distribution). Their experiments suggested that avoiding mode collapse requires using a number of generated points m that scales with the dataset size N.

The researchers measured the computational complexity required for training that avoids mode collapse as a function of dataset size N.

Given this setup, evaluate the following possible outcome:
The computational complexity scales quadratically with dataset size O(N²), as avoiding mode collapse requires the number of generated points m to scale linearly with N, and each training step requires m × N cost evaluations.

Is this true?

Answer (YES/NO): YES